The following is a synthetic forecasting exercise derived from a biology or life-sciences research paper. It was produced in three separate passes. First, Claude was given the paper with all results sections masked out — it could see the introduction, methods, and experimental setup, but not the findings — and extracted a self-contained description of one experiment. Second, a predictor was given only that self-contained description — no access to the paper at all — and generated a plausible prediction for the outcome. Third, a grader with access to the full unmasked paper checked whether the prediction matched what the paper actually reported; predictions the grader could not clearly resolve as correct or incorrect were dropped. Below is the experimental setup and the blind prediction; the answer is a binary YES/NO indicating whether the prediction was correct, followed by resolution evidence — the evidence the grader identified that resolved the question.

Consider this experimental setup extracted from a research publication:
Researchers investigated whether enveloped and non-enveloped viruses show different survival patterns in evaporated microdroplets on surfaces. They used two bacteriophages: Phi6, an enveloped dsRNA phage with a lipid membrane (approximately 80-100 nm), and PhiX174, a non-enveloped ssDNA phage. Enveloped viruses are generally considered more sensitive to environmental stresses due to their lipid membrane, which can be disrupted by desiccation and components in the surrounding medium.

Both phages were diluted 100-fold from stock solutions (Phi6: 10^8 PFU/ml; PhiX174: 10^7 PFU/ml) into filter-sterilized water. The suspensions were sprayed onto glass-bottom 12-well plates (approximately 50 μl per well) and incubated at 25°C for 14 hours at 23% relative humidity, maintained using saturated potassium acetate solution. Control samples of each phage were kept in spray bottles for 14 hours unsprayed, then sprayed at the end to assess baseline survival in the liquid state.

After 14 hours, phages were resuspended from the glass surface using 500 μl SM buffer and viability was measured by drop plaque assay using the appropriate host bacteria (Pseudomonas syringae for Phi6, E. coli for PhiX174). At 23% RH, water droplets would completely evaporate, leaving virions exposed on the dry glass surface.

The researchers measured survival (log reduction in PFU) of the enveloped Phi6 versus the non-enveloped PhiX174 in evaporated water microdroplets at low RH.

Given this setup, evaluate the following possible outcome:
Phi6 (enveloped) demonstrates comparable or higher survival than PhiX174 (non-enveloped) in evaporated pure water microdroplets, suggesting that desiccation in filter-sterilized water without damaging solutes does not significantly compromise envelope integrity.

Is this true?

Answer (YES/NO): NO